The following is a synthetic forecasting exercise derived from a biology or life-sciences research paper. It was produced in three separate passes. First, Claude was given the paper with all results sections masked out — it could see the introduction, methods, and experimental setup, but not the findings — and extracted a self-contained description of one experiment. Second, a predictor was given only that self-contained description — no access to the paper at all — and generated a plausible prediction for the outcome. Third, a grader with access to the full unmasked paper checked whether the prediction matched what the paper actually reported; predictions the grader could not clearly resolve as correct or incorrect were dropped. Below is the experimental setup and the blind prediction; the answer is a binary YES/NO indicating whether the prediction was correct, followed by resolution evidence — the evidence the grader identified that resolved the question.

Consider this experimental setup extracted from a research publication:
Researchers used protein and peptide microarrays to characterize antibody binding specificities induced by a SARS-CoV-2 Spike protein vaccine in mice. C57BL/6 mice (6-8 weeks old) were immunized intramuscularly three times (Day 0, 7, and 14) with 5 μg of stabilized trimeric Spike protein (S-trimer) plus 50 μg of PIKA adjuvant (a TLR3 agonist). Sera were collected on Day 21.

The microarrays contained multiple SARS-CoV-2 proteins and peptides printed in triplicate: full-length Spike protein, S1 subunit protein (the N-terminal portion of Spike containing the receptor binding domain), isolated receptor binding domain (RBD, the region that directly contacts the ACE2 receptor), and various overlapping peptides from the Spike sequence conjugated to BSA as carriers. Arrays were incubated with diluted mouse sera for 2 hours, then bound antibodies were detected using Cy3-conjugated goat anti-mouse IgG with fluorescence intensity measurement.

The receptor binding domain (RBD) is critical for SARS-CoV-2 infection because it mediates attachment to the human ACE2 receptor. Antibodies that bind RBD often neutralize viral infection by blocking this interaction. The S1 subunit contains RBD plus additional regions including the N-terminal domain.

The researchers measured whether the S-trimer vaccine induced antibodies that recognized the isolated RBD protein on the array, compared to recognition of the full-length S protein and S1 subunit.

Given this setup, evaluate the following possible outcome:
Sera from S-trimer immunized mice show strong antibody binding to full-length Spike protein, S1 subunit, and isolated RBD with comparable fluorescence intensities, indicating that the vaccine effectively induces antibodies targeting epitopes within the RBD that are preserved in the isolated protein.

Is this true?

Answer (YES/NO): YES